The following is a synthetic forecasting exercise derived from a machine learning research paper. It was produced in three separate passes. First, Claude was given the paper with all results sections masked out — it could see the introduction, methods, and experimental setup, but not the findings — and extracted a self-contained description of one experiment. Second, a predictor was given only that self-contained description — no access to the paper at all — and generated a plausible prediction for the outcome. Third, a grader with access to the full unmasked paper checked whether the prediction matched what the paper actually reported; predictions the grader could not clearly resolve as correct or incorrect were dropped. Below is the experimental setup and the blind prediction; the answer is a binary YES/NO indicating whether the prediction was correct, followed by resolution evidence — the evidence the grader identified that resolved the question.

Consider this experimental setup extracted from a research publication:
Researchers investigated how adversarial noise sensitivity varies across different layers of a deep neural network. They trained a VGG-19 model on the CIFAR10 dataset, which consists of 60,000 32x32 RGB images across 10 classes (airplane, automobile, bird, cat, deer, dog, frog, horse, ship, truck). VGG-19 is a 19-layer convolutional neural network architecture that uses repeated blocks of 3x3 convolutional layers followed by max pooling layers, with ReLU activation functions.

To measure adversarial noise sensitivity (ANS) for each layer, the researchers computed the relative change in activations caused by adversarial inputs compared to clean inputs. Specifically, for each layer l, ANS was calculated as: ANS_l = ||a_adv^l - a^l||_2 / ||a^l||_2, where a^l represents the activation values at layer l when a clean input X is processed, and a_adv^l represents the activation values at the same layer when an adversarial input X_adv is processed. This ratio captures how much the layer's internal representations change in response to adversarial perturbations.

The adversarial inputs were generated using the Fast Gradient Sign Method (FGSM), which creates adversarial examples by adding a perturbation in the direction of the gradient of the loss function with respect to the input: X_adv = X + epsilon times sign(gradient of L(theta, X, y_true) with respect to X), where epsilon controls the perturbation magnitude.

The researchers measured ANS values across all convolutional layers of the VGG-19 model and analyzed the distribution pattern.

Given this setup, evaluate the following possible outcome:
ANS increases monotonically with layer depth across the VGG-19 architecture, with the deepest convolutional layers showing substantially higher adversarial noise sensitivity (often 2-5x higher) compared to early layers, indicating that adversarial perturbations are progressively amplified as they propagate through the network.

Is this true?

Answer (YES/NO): NO